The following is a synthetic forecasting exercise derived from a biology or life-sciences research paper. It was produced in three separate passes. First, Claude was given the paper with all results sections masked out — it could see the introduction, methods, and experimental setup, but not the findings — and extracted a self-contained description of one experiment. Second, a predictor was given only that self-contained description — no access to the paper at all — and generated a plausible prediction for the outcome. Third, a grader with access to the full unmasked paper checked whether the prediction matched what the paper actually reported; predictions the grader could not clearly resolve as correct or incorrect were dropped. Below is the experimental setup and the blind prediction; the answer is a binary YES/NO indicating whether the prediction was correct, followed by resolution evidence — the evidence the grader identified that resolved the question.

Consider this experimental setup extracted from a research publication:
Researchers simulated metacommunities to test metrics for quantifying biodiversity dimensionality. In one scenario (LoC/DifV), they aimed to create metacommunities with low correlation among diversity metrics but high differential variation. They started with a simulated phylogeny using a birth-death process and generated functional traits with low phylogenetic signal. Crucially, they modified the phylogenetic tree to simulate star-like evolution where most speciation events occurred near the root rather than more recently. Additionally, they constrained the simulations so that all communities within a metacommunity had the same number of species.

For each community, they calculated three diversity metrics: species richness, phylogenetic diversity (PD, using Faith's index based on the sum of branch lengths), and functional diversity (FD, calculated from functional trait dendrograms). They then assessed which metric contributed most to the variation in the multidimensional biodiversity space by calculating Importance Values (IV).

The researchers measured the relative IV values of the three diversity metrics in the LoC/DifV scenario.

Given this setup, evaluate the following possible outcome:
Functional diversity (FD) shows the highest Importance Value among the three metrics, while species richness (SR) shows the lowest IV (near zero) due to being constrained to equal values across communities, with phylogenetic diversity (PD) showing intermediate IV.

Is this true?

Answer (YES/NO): NO